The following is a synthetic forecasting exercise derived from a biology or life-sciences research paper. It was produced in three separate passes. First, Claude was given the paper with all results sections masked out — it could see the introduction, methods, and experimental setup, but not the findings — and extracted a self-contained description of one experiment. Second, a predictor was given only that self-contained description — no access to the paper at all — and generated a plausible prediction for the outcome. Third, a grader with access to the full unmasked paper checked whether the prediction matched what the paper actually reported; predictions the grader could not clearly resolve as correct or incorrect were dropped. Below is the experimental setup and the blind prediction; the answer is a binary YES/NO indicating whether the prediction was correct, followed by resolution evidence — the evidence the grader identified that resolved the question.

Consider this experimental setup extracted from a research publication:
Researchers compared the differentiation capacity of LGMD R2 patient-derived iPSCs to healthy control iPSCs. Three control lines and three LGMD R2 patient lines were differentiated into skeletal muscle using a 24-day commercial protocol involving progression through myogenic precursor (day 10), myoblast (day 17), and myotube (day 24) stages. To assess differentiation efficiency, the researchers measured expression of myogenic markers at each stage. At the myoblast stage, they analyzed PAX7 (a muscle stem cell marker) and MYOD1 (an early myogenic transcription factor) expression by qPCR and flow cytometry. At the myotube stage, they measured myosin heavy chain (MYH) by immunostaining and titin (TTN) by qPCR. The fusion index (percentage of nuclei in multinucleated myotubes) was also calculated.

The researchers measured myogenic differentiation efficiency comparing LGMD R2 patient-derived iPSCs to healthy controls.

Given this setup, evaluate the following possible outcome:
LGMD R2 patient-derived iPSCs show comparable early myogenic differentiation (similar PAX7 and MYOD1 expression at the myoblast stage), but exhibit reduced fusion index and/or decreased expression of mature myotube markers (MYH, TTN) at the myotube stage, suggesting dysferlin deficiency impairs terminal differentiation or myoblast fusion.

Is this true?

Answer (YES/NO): NO